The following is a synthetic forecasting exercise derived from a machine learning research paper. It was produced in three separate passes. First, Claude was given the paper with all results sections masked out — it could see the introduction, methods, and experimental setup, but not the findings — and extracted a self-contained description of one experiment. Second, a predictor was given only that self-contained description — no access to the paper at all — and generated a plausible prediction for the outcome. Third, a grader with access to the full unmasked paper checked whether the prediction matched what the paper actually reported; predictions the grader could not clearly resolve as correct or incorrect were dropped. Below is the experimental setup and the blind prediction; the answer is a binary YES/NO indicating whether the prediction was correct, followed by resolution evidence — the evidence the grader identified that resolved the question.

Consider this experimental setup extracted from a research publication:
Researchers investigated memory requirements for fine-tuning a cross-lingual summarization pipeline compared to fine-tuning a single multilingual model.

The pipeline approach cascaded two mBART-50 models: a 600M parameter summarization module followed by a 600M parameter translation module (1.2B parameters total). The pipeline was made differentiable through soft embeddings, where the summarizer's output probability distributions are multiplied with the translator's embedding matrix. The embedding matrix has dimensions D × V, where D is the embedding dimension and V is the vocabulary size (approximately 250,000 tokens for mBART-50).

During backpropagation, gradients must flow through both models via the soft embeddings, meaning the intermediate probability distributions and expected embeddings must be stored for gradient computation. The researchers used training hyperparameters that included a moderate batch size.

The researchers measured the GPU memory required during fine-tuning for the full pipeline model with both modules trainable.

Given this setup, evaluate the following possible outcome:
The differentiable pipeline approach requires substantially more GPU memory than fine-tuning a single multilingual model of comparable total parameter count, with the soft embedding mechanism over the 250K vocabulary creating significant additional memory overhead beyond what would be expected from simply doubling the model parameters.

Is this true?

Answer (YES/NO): NO